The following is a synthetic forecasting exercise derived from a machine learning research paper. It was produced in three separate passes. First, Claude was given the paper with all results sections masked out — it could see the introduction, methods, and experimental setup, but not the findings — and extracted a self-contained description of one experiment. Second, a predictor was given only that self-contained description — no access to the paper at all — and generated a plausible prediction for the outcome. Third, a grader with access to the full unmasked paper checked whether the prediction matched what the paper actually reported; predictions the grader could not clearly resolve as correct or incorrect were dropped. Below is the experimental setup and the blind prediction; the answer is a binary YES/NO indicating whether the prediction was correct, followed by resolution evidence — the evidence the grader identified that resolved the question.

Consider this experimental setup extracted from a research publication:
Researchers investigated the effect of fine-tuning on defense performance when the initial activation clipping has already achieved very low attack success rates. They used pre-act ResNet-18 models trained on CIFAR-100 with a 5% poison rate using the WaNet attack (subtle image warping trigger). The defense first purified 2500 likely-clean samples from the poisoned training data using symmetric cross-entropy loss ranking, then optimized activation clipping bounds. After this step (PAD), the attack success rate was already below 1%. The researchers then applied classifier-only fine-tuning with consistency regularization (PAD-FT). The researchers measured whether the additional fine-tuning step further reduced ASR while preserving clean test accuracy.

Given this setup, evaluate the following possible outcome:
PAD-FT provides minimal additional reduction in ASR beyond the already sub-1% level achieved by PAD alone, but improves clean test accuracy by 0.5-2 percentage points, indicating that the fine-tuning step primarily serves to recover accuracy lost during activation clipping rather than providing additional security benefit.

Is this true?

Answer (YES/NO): NO